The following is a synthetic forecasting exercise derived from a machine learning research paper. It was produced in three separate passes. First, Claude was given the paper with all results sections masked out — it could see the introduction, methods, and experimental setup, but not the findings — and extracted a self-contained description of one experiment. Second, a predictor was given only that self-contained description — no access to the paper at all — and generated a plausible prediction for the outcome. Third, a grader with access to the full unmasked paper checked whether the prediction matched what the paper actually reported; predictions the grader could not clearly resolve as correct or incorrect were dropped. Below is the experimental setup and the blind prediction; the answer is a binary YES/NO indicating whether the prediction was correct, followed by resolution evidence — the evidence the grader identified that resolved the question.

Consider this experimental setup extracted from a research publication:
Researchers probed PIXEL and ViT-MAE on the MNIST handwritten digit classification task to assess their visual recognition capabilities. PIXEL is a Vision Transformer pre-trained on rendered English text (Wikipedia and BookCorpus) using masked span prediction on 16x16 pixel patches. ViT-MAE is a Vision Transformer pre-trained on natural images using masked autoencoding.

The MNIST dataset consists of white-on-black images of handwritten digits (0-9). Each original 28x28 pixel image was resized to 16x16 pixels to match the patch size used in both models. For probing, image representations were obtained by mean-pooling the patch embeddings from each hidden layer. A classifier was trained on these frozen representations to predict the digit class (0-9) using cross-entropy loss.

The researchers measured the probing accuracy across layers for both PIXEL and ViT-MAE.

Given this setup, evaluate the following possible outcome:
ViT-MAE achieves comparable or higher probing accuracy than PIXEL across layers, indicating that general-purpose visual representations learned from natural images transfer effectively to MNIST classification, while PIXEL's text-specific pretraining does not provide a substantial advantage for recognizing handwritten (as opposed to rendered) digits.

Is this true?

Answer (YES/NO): YES